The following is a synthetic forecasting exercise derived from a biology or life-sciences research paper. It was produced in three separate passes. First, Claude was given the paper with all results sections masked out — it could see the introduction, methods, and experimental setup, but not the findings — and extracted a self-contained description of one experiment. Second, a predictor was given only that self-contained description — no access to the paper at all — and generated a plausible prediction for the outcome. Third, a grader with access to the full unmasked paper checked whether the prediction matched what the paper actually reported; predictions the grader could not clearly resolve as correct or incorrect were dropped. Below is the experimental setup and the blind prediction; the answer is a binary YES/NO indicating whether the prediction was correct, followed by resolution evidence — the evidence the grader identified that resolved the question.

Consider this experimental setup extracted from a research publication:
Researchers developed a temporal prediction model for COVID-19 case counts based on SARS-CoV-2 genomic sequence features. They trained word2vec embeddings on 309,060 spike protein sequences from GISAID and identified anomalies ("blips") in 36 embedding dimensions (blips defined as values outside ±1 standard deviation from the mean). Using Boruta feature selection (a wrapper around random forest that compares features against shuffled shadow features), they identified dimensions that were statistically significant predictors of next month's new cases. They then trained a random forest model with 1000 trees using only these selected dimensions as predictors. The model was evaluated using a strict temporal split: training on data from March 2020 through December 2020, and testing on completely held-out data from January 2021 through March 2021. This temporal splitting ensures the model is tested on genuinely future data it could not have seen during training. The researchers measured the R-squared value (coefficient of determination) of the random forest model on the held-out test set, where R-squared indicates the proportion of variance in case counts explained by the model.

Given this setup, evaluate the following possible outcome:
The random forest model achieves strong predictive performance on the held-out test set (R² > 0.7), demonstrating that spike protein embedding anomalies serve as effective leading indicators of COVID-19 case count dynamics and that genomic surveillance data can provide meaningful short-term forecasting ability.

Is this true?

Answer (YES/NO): NO